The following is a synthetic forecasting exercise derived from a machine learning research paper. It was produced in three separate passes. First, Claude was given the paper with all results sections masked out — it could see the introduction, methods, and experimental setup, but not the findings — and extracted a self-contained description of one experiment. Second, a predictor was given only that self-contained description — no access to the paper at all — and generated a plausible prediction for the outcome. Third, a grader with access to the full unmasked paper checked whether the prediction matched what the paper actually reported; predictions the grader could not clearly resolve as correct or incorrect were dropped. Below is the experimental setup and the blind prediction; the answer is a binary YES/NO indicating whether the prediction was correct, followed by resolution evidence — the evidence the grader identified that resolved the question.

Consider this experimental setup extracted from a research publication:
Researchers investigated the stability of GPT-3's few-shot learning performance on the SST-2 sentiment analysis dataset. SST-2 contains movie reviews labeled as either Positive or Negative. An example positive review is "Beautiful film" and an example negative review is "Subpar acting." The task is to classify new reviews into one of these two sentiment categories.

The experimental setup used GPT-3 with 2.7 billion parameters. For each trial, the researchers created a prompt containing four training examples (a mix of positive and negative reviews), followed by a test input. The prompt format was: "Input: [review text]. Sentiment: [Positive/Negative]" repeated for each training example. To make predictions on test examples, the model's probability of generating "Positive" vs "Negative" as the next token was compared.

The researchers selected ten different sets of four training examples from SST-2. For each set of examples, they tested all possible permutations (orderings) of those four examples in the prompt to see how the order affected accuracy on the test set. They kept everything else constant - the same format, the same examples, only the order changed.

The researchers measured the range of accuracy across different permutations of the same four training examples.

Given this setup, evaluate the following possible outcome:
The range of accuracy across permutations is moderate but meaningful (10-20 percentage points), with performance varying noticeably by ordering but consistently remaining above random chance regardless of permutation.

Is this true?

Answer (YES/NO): NO